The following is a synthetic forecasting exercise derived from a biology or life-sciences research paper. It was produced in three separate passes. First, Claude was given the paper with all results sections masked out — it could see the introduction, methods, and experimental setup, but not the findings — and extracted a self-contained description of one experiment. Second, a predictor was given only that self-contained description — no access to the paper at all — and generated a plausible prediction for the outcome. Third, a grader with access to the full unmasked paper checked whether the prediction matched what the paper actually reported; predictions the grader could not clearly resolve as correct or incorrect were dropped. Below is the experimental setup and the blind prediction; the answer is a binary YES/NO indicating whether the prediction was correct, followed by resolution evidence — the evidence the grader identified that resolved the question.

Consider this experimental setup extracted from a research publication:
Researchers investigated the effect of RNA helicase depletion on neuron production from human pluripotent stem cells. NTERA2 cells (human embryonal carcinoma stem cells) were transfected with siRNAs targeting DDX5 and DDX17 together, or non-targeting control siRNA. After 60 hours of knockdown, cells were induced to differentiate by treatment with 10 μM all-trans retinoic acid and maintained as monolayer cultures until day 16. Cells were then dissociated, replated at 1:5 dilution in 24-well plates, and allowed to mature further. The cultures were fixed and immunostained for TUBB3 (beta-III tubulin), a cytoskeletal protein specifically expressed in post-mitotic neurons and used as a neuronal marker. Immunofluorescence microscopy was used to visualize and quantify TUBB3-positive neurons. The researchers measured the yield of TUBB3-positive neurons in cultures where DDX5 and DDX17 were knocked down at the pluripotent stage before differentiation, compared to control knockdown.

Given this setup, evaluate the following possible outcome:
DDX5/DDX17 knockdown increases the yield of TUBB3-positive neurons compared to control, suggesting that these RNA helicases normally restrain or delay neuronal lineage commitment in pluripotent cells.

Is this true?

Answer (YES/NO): NO